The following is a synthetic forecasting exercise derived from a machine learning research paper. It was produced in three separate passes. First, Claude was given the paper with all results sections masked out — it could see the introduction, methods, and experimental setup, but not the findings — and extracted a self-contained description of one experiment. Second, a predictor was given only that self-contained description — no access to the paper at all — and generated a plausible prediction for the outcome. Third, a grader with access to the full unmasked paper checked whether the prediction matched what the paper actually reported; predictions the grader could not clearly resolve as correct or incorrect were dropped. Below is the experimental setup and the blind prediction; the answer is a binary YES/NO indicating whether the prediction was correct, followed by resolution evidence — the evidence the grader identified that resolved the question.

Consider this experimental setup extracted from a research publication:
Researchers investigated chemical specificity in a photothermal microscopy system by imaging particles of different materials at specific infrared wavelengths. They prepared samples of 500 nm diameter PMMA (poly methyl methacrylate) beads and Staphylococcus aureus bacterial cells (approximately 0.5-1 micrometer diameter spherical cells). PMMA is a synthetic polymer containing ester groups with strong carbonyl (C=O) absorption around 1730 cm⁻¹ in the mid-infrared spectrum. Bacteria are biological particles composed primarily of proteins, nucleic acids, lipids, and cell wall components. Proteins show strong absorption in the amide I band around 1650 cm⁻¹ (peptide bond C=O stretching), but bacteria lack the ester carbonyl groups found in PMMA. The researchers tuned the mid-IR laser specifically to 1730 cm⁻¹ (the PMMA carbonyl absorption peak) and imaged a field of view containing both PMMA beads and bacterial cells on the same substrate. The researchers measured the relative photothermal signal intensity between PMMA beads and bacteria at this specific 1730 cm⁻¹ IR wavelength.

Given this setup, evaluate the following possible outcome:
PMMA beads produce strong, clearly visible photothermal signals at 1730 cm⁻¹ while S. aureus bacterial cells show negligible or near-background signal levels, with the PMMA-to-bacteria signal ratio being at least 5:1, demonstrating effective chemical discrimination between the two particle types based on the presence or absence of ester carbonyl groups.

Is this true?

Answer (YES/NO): NO